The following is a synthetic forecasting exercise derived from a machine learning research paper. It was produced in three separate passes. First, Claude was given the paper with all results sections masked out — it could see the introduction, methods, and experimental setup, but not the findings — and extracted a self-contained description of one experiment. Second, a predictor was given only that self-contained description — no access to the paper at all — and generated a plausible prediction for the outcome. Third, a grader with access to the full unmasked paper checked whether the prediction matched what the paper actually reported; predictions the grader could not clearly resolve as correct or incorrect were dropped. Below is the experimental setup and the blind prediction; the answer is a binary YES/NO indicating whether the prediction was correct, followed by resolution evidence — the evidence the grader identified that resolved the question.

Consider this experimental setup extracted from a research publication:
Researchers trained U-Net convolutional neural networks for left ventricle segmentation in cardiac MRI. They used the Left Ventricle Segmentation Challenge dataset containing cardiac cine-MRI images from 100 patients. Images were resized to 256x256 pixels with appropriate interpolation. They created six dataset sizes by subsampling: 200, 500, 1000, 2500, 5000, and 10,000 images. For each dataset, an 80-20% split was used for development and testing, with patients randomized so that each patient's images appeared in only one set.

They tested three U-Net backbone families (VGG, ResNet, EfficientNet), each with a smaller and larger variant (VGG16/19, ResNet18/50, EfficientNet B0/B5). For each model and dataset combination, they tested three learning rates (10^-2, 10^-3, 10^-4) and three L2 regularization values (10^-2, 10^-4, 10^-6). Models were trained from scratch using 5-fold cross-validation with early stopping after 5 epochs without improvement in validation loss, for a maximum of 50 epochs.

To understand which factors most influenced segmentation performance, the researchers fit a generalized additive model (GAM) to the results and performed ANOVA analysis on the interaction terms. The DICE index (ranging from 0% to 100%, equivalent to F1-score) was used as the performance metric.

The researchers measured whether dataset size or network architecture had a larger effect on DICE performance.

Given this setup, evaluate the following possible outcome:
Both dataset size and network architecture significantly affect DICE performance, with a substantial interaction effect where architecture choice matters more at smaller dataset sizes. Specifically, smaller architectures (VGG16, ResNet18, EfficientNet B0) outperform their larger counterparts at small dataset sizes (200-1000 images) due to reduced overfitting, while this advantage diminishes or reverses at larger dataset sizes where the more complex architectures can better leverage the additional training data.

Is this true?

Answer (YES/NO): NO